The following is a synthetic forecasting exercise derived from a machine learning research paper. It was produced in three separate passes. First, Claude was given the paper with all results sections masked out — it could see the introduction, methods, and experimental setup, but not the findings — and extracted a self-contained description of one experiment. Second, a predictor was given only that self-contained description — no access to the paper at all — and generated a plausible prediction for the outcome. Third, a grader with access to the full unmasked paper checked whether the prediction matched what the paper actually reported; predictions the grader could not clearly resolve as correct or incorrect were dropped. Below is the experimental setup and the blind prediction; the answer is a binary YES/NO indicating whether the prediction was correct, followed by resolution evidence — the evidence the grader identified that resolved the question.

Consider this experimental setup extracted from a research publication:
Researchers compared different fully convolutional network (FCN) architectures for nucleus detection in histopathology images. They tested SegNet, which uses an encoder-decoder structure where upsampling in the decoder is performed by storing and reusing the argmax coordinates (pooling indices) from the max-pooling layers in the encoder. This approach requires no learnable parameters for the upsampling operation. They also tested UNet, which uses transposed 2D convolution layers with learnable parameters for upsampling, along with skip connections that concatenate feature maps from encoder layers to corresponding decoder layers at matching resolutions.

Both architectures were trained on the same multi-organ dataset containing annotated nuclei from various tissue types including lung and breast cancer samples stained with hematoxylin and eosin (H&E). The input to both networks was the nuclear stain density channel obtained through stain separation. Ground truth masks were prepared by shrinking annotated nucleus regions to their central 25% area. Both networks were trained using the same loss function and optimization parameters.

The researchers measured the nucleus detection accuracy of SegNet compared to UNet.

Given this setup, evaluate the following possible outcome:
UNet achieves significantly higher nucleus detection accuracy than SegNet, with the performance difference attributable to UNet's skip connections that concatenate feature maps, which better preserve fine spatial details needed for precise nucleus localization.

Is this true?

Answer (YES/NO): NO